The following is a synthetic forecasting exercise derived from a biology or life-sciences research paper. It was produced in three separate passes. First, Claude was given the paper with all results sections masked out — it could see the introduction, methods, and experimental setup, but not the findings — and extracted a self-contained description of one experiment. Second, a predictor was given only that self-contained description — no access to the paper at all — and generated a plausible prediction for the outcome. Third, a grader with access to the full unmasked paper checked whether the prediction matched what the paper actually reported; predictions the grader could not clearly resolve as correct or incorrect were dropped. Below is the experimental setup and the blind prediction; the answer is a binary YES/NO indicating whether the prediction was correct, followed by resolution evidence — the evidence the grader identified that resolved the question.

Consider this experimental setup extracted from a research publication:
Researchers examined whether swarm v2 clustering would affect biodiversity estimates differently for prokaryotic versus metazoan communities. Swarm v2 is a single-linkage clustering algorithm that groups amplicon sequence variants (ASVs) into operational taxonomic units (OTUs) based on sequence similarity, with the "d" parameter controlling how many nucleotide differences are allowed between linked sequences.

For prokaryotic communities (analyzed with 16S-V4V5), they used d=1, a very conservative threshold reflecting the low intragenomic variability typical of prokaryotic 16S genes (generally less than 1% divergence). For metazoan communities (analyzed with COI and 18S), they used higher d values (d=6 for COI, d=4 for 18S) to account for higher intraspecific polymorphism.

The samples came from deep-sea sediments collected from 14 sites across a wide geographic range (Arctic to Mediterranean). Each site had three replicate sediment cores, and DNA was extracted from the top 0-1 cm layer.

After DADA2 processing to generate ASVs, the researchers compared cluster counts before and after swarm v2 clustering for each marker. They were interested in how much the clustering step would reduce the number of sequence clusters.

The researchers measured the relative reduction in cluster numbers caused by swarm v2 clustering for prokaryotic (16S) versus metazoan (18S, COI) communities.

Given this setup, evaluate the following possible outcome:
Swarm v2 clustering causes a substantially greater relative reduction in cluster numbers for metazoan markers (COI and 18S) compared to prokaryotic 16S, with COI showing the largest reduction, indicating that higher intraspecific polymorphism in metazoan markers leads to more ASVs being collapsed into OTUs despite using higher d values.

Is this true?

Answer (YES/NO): YES